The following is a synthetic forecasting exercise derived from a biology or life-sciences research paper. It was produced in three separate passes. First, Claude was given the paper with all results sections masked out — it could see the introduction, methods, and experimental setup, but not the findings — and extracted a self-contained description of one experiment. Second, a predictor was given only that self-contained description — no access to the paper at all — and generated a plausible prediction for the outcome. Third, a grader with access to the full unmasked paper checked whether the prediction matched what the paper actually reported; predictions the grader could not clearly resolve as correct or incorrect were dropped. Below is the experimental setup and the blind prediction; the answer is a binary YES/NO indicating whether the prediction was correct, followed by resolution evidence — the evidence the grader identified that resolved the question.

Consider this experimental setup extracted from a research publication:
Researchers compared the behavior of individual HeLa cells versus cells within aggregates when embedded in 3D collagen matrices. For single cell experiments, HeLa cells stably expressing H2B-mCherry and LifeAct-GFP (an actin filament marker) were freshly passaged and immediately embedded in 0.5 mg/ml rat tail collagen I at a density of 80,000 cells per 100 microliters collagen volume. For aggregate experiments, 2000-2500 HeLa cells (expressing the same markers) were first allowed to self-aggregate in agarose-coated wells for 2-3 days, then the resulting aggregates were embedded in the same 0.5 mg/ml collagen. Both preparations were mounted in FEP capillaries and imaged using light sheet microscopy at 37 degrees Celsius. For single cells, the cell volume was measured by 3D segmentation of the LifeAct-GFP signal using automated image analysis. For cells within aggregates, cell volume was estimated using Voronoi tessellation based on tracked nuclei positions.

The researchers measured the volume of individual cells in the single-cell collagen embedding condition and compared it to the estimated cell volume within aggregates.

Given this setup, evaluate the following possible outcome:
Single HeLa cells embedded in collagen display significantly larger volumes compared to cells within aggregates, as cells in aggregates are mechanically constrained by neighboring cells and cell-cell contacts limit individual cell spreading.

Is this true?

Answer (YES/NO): YES